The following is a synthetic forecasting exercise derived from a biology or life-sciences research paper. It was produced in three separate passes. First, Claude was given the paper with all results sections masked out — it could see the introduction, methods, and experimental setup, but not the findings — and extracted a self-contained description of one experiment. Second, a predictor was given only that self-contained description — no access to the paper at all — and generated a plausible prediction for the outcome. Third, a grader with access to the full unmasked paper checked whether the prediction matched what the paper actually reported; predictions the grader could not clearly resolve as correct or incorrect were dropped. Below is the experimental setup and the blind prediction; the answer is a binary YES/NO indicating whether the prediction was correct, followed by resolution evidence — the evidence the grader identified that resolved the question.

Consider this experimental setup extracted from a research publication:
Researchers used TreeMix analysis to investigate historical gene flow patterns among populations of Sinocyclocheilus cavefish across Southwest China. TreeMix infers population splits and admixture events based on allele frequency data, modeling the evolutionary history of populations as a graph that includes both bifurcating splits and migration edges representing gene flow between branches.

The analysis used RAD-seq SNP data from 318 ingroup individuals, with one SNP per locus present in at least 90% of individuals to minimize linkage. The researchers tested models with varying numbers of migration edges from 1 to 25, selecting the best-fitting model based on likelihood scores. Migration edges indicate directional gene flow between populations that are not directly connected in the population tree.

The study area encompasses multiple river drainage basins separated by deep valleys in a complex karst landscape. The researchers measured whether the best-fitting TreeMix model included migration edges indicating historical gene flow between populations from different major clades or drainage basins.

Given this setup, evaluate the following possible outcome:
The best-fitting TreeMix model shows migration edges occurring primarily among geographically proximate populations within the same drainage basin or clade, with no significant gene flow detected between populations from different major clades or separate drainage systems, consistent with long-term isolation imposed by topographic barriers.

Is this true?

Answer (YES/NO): NO